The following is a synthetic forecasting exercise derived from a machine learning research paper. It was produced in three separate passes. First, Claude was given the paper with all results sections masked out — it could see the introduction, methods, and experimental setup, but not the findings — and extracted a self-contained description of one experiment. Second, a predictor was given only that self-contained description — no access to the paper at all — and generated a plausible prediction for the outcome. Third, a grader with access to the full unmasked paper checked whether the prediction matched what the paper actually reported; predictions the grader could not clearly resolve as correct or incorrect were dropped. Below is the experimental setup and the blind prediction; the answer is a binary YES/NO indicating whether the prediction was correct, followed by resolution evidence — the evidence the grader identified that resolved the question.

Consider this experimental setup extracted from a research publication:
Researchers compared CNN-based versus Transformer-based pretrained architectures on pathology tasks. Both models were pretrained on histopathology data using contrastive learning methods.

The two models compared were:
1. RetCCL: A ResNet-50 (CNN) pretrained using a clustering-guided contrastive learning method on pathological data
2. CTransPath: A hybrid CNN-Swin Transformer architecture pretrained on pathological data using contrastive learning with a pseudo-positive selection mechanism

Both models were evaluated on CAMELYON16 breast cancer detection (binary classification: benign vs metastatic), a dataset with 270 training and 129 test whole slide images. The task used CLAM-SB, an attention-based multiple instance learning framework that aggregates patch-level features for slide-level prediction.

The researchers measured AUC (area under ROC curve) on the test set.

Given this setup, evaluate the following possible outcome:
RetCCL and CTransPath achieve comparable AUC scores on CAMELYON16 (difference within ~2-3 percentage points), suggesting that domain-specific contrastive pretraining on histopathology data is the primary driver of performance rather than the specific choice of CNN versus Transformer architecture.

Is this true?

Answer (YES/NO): YES